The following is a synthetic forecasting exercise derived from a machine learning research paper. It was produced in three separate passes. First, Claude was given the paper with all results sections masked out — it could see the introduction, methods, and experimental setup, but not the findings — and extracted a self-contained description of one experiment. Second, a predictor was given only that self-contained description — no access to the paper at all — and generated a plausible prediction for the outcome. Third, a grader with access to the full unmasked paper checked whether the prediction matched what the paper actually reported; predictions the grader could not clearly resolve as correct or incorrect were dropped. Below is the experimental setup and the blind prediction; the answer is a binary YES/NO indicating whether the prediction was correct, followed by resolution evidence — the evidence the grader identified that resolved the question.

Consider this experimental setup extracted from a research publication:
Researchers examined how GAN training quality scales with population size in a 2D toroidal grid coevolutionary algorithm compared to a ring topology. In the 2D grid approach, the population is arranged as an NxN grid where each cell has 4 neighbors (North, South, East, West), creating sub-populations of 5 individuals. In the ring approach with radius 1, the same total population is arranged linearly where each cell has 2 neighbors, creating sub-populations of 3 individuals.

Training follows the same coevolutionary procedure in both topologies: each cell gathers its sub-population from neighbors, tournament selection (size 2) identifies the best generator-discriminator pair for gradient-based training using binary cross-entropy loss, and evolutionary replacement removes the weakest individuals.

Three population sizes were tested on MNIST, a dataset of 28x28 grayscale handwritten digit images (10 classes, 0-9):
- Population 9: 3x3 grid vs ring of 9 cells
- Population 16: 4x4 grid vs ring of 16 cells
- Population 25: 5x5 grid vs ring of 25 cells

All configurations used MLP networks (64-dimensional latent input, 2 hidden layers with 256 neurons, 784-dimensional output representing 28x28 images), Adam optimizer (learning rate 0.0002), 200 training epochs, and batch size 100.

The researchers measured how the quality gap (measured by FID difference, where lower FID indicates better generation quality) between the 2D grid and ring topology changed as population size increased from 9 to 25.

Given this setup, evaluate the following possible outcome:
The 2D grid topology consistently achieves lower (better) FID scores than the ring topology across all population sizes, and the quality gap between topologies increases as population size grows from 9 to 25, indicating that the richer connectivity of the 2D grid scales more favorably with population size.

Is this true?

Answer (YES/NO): NO